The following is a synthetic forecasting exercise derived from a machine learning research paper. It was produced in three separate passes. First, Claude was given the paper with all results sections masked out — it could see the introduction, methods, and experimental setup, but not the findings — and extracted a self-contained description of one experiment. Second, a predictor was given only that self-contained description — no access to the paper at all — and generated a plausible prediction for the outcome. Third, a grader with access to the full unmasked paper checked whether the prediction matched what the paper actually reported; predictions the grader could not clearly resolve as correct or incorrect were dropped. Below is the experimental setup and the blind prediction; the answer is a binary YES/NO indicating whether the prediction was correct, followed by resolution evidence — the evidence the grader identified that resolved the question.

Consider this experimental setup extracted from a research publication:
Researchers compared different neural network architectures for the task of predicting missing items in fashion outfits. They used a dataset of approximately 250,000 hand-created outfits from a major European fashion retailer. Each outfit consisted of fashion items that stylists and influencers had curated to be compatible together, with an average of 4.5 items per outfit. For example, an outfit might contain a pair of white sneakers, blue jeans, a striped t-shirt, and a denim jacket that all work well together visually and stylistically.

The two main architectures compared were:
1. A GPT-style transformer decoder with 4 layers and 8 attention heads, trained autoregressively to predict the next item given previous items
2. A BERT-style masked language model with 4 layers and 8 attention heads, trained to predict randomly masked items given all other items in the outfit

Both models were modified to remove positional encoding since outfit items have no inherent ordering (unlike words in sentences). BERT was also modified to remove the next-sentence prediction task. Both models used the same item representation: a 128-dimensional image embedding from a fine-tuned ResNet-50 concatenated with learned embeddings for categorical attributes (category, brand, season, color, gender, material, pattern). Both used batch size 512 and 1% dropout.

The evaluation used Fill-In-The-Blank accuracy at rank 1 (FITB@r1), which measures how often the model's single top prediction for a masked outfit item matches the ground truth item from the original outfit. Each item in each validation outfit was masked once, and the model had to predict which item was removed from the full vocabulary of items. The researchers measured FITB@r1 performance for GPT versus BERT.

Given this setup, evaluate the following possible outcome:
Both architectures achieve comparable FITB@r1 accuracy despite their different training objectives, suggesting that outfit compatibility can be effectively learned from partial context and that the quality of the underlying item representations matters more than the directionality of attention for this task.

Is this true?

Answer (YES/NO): NO